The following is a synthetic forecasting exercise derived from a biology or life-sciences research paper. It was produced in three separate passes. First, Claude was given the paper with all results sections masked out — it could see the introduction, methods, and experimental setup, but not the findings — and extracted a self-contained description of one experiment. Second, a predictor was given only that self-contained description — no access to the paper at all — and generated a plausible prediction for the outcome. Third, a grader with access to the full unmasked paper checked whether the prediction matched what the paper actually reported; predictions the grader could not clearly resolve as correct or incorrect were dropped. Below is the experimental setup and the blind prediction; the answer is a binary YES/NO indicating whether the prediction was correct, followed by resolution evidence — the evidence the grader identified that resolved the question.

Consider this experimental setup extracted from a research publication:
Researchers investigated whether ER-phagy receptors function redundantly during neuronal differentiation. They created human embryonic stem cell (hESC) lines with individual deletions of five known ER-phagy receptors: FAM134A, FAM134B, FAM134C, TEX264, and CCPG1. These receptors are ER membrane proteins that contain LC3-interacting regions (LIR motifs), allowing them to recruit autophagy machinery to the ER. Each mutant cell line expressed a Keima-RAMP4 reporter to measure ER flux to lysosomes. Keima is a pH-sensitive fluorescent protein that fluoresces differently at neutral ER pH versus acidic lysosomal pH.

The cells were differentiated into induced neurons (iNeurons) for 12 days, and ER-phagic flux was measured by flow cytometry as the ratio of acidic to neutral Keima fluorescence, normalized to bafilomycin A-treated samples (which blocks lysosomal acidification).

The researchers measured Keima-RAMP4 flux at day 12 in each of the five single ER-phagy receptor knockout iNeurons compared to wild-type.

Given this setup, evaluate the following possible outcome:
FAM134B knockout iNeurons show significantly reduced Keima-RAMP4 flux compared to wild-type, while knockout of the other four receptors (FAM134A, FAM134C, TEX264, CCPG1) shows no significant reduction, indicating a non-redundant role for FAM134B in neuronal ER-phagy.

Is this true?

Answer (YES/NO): NO